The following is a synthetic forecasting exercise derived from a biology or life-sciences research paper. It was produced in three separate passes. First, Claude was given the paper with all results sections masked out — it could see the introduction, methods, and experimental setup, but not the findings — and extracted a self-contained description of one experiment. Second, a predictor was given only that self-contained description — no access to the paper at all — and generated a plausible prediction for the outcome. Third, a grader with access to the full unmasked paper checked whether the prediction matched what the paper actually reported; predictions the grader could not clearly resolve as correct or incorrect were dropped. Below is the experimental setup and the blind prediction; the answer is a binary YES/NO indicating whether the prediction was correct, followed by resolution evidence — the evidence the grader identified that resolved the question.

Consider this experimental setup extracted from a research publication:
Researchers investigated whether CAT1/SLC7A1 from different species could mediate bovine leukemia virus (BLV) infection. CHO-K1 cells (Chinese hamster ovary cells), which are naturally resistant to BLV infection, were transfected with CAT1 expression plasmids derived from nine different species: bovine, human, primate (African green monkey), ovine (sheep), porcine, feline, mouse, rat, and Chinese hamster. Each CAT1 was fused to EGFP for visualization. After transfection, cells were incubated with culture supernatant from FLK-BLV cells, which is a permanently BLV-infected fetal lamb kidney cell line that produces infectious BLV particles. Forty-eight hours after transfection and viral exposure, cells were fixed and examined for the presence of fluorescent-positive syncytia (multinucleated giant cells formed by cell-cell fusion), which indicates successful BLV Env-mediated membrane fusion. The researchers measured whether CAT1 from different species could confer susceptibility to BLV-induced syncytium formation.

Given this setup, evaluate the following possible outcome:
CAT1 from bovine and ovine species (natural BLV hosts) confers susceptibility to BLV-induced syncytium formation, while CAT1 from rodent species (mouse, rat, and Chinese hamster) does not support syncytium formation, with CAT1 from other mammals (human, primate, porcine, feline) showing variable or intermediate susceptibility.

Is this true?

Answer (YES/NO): NO